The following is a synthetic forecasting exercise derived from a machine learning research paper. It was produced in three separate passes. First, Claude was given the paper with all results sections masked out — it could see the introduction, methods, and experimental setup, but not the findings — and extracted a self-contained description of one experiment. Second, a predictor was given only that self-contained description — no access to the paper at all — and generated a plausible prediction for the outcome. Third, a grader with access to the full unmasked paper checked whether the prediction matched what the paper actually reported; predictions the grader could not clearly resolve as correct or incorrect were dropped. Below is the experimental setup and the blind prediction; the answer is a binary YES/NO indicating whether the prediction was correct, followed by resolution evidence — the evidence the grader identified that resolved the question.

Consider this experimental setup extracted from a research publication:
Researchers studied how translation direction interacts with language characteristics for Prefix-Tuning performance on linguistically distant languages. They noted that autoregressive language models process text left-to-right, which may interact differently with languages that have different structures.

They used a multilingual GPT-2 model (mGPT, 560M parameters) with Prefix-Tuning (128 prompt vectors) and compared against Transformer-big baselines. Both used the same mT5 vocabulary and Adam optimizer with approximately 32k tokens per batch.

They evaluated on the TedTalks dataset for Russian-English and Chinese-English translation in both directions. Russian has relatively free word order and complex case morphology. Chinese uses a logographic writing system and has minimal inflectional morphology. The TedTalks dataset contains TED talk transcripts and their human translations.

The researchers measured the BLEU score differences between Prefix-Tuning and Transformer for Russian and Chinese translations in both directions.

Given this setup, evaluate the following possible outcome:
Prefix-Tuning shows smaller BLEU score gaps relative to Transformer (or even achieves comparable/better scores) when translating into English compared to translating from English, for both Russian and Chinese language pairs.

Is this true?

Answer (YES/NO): NO